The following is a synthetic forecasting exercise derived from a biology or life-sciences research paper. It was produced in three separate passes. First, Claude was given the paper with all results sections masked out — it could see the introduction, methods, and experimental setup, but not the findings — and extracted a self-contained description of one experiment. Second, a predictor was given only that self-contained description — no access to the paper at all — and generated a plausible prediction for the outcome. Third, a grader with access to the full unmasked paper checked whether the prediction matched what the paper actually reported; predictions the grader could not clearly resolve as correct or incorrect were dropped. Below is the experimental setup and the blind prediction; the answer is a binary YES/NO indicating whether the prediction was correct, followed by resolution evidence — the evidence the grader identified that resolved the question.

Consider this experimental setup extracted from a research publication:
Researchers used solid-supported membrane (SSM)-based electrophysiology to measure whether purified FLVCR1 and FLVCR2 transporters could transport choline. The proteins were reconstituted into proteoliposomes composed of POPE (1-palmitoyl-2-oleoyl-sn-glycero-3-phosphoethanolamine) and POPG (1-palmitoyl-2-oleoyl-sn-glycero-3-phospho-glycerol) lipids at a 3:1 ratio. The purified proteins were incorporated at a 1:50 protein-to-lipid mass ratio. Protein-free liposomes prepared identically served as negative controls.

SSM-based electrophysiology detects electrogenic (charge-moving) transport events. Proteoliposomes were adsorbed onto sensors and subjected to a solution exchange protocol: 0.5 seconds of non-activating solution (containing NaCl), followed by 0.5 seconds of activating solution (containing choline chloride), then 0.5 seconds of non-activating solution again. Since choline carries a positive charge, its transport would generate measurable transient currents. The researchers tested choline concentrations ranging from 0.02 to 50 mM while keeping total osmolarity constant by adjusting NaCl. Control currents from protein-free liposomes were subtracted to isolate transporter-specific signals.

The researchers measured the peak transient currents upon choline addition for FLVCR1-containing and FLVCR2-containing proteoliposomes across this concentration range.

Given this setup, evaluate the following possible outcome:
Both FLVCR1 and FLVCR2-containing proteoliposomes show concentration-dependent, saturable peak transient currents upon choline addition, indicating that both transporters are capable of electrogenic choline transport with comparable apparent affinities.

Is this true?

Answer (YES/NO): NO